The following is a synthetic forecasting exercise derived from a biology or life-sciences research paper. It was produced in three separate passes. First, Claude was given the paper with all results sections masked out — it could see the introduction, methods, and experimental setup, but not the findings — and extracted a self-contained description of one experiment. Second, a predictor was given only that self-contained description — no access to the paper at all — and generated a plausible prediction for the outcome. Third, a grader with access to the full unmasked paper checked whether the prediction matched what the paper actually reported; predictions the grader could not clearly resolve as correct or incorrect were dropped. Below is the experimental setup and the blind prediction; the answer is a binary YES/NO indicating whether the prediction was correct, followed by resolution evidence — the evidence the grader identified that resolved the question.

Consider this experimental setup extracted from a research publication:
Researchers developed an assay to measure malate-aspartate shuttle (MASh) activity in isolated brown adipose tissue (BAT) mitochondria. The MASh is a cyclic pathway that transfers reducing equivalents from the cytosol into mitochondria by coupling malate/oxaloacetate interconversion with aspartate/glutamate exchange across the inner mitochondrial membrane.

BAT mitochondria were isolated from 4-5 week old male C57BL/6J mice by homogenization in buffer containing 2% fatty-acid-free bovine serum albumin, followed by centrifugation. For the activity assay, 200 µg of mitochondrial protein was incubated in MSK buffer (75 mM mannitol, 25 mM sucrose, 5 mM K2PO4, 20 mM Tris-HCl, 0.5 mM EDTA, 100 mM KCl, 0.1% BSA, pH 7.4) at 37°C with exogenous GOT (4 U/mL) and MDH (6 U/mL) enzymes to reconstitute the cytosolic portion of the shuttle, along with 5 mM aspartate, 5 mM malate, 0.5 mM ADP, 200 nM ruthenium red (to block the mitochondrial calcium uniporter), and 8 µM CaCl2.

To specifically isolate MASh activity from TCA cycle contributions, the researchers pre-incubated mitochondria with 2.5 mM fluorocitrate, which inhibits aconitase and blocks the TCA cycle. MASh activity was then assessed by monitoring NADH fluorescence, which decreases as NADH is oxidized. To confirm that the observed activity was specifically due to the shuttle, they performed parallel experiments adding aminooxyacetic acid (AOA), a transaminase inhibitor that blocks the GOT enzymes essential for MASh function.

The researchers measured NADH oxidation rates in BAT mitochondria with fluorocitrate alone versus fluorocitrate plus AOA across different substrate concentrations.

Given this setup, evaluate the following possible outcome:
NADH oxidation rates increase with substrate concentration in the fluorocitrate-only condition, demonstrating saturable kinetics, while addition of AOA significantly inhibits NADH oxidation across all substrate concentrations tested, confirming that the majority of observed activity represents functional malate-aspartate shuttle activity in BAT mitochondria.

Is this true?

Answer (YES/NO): YES